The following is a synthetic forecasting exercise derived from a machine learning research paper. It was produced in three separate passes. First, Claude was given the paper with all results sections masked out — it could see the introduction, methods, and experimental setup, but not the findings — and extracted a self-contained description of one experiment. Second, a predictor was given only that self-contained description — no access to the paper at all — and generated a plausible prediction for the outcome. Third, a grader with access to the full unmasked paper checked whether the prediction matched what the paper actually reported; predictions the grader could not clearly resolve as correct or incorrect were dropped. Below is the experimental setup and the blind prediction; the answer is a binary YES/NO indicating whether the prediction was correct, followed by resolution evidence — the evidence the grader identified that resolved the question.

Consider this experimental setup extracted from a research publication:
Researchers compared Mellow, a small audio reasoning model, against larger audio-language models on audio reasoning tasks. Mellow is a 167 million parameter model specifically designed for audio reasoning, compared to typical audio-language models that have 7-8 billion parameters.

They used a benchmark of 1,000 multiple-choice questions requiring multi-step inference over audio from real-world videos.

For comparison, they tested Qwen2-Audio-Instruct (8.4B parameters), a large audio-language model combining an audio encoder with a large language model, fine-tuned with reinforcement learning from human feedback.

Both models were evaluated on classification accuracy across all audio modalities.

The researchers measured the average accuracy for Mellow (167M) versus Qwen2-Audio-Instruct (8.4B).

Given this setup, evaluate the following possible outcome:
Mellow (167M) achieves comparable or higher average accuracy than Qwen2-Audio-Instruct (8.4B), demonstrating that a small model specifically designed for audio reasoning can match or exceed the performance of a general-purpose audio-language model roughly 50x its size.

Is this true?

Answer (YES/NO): YES